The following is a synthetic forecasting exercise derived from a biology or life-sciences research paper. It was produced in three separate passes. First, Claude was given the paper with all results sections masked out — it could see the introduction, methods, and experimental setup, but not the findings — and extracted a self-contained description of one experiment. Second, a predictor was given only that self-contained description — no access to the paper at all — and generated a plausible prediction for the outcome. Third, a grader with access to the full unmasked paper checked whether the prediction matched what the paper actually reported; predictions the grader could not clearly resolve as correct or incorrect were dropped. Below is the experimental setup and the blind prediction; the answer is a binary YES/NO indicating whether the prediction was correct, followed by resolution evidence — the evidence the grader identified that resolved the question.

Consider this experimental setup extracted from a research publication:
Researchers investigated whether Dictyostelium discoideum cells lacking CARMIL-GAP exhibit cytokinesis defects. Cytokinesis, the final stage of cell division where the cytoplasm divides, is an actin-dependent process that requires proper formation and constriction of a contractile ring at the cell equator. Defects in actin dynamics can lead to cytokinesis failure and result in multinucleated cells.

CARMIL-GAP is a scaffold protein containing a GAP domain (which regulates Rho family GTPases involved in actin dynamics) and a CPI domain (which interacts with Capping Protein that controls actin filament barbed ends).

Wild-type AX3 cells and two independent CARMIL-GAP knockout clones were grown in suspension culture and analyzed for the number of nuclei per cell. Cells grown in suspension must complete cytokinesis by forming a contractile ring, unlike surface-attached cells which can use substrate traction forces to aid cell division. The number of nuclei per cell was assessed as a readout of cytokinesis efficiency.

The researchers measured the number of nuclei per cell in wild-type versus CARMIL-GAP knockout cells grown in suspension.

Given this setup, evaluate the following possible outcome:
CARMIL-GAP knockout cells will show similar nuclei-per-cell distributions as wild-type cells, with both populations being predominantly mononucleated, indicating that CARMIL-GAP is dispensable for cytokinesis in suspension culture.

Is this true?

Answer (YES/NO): YES